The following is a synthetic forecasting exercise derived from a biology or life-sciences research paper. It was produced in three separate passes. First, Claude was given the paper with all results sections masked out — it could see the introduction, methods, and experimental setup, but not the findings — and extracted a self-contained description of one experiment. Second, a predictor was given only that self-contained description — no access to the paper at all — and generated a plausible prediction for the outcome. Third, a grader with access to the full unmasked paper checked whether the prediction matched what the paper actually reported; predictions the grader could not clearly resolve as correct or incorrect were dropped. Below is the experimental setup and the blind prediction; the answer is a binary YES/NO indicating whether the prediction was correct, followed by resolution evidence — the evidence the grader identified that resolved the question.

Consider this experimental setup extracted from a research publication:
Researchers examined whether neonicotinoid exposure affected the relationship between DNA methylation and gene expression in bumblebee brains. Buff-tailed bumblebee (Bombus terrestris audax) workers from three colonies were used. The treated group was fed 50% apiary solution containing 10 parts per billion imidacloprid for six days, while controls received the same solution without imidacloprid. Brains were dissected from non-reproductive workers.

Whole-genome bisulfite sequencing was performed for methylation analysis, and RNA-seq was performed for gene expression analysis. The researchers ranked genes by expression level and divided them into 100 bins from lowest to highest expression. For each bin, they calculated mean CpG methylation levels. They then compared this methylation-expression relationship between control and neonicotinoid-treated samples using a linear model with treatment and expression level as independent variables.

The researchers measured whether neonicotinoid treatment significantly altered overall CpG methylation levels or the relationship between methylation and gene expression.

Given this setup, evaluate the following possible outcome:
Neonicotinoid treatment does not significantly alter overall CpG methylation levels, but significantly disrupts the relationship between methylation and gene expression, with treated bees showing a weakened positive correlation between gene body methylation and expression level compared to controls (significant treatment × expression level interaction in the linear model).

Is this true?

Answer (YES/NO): NO